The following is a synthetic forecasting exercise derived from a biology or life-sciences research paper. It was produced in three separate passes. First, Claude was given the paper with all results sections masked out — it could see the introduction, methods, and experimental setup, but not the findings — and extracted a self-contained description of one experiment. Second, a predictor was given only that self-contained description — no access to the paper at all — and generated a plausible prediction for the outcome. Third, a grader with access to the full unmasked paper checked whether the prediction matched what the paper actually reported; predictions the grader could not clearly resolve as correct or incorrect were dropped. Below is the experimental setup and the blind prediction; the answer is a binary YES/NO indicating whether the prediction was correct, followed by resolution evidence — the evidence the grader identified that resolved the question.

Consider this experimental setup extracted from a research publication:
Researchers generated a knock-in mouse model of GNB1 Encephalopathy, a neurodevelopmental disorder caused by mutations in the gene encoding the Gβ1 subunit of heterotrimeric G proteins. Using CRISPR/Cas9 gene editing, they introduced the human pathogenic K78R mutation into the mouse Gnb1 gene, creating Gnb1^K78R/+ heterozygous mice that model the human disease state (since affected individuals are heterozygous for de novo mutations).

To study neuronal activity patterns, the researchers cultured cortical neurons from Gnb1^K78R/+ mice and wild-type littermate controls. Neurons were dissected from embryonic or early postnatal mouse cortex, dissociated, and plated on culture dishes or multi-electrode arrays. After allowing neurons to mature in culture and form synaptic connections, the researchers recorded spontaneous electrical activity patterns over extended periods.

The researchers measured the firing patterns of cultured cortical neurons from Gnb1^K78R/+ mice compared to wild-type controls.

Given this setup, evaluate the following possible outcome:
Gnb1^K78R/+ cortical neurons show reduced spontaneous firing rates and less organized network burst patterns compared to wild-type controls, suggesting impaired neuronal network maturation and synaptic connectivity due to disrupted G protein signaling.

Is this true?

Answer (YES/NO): NO